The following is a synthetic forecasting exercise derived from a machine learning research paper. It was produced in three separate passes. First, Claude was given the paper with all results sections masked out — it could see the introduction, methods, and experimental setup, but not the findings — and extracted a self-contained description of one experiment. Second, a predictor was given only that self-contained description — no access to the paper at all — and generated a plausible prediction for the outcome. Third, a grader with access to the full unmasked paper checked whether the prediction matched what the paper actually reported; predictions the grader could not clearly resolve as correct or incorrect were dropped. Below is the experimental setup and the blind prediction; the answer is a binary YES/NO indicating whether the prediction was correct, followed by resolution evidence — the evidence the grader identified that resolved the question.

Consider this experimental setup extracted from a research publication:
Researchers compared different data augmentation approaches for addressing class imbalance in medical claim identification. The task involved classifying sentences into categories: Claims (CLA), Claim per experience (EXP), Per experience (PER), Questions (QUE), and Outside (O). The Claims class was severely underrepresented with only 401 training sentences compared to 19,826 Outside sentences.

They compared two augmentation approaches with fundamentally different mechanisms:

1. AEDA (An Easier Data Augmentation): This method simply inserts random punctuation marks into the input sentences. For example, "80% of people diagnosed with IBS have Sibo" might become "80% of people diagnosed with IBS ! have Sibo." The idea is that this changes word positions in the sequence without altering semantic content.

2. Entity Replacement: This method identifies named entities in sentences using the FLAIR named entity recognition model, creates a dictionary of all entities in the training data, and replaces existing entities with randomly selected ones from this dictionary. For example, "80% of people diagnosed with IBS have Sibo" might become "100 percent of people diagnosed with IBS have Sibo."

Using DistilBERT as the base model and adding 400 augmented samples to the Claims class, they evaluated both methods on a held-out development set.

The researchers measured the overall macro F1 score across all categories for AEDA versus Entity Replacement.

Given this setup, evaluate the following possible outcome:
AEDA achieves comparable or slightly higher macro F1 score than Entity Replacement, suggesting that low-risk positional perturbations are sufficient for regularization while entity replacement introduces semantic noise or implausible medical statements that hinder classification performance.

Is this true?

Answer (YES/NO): YES